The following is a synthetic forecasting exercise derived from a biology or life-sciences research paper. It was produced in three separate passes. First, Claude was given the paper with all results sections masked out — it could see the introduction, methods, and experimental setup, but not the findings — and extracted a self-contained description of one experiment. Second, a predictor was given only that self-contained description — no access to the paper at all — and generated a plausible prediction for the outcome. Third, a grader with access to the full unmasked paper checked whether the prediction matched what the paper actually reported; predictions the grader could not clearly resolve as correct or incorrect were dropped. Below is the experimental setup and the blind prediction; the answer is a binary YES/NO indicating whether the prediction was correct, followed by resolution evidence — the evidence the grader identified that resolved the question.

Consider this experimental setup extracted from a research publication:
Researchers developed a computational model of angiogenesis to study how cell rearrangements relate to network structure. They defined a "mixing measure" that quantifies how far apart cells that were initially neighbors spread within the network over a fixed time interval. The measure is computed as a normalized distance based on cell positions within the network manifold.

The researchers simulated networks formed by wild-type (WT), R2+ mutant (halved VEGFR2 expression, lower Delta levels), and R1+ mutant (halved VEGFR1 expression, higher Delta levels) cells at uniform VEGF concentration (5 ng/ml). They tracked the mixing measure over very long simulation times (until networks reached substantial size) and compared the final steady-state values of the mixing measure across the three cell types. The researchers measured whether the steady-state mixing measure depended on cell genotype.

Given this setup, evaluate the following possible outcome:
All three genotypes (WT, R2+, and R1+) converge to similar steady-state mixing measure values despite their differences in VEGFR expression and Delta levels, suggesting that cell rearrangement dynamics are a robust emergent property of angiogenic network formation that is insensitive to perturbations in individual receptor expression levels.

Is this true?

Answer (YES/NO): YES